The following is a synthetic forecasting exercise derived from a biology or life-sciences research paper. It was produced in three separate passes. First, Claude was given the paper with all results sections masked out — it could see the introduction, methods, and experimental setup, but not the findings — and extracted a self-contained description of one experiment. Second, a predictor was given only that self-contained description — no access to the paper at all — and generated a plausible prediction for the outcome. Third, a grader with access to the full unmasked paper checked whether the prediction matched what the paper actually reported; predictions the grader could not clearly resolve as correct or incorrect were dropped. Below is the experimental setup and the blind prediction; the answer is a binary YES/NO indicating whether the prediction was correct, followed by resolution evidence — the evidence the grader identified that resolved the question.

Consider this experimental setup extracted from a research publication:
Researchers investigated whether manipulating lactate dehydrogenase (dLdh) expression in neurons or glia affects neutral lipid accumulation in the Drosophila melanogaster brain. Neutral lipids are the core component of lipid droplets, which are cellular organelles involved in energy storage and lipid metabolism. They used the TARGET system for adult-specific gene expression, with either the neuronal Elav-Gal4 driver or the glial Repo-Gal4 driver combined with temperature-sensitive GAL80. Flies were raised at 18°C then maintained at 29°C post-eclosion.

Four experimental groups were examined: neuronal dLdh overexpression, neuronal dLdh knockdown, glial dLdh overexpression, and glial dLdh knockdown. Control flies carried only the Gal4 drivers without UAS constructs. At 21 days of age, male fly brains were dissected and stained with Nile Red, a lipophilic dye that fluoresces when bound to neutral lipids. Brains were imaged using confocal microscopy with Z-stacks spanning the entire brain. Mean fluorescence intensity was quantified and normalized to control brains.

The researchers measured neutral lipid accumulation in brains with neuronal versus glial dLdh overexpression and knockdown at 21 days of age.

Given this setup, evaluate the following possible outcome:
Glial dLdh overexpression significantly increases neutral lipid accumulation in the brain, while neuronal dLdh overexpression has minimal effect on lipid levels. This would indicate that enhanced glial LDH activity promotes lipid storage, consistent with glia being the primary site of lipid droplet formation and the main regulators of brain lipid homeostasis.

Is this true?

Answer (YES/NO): NO